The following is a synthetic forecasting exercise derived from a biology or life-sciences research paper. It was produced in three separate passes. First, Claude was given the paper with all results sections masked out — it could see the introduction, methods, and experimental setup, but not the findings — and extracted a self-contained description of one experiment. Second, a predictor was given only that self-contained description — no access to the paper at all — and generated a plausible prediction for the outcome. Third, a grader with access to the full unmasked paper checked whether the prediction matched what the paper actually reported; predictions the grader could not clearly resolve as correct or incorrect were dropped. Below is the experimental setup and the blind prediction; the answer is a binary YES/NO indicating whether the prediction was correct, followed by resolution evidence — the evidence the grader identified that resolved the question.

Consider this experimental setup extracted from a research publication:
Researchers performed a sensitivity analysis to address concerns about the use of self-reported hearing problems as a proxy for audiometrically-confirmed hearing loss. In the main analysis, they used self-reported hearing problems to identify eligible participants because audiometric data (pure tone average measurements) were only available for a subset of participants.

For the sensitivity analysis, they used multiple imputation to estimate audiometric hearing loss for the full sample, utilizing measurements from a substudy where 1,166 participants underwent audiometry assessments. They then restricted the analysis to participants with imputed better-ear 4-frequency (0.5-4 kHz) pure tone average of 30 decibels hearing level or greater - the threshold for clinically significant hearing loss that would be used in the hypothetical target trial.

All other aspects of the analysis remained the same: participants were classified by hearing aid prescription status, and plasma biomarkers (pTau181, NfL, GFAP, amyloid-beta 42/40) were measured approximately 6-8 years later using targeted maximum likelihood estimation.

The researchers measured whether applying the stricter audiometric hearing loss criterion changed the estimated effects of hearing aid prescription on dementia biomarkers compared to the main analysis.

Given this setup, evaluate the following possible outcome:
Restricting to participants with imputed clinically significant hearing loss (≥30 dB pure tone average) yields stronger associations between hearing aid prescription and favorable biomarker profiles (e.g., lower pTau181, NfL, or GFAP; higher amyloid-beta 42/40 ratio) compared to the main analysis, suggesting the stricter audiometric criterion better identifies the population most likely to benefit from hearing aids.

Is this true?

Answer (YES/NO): NO